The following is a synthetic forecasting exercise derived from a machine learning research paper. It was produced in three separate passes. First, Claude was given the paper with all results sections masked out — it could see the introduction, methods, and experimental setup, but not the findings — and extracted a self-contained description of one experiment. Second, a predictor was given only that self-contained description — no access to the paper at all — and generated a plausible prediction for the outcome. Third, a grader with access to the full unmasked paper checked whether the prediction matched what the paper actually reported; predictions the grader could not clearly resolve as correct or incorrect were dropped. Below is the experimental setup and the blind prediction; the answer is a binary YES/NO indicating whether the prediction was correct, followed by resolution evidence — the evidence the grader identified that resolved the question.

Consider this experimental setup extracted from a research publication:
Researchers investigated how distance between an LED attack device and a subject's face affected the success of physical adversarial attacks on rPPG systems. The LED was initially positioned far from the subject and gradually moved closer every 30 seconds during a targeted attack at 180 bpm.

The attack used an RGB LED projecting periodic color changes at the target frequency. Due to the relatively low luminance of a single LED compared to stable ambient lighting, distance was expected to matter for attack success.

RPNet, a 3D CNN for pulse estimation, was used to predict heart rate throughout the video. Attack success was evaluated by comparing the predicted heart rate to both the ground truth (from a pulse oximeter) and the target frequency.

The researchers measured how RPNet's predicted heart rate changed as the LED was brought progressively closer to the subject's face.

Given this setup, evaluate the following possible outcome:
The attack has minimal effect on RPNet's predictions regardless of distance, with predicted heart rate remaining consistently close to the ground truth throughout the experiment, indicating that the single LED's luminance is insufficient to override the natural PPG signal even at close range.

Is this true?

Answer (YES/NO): NO